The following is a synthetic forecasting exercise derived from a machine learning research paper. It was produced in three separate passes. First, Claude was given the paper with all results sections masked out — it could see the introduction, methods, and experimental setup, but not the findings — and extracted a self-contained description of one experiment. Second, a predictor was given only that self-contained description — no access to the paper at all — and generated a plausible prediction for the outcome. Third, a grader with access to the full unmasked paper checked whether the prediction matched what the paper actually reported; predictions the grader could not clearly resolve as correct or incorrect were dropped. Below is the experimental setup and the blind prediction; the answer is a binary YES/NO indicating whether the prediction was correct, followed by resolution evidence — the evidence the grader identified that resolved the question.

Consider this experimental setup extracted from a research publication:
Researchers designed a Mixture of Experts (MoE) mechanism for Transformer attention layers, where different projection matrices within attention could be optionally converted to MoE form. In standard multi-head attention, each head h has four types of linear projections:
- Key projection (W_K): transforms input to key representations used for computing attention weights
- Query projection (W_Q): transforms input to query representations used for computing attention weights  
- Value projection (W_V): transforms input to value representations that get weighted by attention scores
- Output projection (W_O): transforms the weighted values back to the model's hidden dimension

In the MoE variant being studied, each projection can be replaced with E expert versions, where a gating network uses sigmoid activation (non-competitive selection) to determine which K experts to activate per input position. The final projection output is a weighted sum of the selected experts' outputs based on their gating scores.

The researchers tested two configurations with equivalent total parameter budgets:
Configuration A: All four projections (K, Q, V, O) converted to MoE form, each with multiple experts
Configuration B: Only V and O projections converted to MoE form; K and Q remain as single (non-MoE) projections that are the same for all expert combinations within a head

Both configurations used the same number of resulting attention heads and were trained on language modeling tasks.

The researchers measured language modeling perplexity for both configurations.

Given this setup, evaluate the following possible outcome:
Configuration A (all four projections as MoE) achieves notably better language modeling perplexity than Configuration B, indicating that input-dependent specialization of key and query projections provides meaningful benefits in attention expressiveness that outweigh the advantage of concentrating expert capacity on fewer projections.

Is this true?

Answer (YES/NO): NO